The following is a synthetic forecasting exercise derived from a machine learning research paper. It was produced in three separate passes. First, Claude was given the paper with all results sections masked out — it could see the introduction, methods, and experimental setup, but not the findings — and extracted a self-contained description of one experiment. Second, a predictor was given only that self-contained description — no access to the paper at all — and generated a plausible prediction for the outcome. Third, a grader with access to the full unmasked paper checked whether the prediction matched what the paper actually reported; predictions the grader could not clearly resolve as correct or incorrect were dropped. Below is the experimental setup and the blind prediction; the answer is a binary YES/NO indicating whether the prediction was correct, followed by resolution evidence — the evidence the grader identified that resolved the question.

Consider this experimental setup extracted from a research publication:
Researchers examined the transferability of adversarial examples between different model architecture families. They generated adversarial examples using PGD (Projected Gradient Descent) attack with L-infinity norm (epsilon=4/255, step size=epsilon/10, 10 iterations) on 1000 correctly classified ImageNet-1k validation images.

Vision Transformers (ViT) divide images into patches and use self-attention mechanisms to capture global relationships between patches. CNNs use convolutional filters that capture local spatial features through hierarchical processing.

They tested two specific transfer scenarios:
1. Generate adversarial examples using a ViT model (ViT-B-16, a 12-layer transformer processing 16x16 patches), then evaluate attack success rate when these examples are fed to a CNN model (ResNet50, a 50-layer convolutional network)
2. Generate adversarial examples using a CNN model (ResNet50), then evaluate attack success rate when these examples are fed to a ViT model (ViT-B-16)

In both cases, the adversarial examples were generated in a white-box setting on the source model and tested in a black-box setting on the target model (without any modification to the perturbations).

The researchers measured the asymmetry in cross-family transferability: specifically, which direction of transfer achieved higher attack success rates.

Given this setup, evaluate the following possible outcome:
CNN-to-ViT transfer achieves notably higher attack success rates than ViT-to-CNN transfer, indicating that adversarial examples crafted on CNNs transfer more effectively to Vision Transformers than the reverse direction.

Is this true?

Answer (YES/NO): NO